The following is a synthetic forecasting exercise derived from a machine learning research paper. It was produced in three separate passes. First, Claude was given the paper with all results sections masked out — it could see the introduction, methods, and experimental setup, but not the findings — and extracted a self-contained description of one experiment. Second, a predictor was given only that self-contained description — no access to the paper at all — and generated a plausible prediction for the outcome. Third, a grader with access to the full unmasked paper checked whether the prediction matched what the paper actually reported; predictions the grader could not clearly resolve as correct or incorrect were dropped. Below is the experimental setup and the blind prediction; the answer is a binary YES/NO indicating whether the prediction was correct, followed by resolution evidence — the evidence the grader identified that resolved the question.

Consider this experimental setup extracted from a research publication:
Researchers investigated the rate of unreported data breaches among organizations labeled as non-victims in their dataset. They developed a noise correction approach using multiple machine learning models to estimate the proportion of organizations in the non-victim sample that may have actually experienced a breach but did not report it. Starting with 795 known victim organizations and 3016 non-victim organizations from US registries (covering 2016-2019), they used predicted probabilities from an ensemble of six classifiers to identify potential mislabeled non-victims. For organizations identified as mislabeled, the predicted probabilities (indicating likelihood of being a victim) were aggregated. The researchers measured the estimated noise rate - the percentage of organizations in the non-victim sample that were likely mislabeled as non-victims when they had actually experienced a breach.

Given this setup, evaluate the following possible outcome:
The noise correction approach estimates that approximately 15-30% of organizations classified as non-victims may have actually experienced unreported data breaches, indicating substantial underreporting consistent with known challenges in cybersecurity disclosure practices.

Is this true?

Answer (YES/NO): NO